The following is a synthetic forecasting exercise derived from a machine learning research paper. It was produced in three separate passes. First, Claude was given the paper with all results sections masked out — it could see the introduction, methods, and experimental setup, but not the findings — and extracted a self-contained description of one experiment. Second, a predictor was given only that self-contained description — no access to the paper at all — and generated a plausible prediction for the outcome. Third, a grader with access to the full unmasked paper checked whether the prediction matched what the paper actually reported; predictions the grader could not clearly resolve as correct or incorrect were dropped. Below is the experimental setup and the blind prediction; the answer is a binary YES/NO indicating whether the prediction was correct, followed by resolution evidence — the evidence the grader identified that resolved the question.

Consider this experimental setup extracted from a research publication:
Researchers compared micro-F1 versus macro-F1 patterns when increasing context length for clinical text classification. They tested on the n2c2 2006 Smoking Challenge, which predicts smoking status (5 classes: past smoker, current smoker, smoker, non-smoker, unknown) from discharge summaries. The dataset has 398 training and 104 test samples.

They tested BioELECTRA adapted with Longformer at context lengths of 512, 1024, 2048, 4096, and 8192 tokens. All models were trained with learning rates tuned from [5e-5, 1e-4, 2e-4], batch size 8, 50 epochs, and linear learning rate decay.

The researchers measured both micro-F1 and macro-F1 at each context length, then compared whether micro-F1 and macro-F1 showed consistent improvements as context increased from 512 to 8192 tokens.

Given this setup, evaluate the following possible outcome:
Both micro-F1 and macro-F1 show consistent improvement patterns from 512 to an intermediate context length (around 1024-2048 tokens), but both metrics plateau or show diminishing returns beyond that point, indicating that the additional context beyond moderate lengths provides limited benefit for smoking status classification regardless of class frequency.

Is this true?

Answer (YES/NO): NO